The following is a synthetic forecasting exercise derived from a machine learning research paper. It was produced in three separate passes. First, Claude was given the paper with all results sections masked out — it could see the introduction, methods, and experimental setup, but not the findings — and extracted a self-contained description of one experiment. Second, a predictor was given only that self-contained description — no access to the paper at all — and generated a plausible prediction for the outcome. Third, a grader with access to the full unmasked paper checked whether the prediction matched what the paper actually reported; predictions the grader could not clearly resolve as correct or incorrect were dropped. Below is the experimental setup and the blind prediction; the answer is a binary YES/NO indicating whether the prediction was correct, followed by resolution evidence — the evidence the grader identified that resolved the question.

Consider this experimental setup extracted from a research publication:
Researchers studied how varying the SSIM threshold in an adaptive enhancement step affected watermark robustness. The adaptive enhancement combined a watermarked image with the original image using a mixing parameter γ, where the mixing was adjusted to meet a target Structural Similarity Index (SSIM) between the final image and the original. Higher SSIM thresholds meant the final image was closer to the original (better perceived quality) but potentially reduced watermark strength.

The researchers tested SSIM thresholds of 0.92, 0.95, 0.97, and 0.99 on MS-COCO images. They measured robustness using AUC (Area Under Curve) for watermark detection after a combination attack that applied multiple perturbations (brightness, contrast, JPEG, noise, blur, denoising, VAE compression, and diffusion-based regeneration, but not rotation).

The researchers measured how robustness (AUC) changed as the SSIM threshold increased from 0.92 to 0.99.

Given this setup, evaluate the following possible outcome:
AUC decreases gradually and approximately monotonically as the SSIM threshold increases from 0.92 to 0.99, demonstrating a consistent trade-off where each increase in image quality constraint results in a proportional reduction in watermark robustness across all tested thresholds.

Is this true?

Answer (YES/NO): NO